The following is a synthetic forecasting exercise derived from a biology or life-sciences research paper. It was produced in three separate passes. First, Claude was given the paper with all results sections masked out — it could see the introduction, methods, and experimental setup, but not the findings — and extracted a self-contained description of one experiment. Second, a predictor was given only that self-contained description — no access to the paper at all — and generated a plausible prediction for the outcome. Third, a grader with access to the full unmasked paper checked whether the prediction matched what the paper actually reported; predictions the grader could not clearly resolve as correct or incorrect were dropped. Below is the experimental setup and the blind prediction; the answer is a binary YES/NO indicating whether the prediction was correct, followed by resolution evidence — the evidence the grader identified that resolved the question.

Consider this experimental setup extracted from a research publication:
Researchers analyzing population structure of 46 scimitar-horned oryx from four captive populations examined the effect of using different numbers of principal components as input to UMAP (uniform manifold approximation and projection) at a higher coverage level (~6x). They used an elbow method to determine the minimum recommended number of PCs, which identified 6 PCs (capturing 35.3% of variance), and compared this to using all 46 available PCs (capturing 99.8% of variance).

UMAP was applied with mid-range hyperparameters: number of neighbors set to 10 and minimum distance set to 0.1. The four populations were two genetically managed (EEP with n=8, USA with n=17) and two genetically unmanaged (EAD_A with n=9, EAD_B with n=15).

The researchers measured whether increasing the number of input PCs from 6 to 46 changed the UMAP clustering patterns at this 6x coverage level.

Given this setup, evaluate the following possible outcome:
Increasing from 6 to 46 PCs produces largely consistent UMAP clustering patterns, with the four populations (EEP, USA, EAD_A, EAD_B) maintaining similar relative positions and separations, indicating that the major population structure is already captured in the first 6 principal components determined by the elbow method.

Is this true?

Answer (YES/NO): YES